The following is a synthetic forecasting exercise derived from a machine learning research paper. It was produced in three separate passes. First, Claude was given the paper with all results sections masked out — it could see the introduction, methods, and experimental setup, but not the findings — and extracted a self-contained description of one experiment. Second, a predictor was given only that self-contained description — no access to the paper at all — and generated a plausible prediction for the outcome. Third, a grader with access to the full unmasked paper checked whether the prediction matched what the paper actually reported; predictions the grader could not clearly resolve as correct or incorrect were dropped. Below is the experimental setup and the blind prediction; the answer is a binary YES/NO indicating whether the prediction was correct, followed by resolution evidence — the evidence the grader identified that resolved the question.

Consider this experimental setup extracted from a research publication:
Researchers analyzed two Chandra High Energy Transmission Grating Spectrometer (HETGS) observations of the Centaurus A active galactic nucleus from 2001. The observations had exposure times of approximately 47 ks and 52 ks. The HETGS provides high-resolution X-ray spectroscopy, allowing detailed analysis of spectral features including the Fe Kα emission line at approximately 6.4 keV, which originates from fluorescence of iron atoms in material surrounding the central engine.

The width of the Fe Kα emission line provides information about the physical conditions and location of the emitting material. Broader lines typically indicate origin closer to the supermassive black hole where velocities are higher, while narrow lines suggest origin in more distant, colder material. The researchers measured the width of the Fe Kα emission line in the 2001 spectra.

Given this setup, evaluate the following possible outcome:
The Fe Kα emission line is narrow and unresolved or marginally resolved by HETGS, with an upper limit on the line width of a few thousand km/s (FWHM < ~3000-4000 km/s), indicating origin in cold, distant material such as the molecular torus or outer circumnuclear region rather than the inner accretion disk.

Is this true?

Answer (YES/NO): YES